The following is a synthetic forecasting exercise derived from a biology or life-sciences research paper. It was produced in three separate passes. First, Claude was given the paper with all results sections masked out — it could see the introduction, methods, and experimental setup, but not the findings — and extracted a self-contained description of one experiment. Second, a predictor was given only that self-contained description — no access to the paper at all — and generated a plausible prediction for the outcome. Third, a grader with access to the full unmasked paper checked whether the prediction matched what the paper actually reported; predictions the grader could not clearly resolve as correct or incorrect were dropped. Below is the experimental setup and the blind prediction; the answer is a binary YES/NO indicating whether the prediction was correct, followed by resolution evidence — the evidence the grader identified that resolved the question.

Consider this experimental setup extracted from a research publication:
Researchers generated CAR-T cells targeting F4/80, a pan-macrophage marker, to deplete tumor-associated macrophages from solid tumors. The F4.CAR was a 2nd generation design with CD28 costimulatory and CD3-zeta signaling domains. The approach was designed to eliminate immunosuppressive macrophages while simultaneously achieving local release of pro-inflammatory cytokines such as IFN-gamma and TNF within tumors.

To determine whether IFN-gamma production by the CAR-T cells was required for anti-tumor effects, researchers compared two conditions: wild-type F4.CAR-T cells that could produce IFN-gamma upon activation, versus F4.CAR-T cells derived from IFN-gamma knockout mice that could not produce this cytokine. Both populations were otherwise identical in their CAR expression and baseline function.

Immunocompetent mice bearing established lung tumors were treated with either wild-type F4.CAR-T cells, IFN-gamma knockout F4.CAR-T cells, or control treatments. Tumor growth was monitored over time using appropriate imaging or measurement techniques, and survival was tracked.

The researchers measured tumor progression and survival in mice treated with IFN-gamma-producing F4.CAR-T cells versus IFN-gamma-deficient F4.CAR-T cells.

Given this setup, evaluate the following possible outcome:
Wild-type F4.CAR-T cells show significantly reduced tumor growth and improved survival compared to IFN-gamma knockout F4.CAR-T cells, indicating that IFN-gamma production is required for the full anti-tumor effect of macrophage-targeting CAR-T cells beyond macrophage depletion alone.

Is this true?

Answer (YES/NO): YES